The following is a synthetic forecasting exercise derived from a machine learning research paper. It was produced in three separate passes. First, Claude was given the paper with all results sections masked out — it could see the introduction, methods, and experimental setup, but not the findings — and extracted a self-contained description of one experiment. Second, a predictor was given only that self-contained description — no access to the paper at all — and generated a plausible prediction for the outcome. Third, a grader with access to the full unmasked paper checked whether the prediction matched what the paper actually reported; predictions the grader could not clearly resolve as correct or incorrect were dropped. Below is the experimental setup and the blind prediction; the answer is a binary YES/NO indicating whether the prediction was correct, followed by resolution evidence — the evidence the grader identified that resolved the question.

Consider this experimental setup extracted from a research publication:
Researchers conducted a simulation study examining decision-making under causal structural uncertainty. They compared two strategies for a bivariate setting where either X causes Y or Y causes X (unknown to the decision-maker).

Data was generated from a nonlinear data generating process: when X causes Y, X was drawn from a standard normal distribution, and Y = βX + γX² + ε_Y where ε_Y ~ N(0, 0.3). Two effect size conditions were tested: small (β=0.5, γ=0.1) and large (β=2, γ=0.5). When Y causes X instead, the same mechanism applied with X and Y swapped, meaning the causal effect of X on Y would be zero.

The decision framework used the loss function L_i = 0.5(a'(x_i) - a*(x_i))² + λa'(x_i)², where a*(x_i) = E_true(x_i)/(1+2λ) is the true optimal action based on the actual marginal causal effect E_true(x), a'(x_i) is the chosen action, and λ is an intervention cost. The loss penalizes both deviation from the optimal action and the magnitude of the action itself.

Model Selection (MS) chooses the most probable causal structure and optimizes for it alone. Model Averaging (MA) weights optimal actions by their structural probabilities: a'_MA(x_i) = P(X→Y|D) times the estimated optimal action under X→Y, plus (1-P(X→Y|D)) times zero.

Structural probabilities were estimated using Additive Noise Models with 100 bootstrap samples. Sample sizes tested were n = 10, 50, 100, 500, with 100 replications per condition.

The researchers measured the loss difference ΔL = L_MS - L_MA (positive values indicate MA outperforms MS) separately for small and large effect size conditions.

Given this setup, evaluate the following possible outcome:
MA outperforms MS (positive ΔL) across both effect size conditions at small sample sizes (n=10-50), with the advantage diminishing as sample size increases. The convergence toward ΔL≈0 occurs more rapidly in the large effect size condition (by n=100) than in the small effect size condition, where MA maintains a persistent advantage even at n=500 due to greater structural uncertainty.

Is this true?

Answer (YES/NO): NO